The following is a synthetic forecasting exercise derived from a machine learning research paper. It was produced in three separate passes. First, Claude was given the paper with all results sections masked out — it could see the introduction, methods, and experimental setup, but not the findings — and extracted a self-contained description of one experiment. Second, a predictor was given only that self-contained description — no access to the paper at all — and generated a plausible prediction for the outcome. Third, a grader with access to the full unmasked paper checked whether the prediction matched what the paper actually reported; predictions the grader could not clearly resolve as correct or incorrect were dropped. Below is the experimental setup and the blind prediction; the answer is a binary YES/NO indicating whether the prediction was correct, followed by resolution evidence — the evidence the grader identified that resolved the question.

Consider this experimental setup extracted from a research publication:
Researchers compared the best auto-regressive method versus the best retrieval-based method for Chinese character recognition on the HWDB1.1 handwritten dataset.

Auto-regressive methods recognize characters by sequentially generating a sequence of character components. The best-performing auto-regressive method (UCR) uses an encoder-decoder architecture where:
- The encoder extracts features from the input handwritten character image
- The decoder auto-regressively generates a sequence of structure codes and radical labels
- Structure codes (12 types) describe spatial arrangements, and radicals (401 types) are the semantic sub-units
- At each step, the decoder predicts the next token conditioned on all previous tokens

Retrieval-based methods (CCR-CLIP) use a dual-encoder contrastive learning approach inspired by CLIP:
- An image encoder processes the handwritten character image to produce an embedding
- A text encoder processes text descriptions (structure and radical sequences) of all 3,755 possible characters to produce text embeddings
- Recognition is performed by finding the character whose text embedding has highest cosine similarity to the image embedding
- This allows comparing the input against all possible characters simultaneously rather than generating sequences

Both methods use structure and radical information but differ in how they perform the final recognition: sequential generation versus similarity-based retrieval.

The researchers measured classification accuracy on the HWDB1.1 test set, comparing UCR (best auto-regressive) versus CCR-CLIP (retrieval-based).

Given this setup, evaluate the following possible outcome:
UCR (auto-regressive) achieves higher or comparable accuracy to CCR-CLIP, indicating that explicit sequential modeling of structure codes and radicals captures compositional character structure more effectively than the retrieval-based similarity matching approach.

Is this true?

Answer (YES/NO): NO